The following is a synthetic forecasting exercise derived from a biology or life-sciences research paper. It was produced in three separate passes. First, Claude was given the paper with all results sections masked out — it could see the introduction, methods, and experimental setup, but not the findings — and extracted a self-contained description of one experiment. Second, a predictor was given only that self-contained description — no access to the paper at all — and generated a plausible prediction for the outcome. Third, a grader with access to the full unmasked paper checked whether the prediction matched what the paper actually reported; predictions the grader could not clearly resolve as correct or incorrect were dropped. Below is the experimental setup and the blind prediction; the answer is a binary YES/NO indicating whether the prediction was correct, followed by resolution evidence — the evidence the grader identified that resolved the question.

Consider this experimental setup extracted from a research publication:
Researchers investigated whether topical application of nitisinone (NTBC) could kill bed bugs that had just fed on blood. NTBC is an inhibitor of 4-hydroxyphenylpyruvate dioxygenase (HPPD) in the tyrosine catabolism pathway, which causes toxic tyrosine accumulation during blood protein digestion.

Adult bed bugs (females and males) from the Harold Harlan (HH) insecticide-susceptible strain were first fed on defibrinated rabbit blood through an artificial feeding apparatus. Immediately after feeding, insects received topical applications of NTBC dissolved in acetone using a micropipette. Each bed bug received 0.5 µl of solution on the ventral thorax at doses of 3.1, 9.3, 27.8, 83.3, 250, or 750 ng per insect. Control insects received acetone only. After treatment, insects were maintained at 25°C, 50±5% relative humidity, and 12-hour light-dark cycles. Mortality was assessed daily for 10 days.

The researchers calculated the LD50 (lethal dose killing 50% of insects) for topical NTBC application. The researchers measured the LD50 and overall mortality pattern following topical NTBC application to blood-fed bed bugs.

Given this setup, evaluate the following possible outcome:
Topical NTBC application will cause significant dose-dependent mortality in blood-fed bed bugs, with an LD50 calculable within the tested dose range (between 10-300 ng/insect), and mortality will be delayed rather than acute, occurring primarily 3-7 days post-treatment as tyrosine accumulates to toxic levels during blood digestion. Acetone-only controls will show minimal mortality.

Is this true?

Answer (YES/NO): NO